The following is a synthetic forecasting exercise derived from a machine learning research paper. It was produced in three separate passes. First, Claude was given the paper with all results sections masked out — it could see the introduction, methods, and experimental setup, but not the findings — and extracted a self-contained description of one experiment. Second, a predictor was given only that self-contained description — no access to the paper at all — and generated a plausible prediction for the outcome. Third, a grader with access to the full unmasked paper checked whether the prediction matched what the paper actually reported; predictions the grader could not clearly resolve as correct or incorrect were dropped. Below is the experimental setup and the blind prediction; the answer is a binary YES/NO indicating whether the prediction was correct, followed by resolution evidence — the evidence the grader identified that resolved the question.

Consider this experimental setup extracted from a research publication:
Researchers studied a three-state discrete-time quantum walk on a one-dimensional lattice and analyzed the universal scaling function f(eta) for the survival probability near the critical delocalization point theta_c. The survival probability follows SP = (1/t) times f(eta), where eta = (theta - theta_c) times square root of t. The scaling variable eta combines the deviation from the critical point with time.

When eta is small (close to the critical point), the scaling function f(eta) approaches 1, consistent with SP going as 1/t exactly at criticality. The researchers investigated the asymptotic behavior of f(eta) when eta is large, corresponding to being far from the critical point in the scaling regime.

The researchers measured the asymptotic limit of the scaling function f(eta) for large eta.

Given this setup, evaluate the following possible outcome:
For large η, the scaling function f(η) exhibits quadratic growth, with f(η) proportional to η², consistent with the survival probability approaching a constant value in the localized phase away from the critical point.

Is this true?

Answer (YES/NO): YES